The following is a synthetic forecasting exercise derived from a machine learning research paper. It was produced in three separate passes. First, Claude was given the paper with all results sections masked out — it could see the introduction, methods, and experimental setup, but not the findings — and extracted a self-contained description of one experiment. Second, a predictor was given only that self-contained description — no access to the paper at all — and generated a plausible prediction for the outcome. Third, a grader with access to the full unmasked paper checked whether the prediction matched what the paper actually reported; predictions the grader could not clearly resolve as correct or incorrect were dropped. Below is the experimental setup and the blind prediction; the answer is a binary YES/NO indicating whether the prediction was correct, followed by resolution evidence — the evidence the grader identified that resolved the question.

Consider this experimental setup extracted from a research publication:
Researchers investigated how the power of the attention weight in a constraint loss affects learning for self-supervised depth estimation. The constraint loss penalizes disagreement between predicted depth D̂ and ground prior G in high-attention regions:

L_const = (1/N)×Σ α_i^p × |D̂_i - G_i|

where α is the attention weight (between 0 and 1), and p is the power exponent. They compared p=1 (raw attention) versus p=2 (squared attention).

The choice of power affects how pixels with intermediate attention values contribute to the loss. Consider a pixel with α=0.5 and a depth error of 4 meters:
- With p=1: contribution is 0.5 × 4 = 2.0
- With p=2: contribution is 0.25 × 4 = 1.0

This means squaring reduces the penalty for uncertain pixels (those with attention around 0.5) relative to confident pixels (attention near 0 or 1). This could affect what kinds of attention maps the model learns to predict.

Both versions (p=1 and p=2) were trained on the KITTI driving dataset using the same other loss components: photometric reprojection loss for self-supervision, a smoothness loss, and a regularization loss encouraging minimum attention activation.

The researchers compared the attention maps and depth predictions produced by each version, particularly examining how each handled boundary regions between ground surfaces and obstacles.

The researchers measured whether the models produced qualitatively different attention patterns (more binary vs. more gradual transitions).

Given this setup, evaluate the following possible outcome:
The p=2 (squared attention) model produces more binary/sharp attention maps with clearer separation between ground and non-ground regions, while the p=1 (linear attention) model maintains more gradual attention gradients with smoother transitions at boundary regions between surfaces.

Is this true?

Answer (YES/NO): NO